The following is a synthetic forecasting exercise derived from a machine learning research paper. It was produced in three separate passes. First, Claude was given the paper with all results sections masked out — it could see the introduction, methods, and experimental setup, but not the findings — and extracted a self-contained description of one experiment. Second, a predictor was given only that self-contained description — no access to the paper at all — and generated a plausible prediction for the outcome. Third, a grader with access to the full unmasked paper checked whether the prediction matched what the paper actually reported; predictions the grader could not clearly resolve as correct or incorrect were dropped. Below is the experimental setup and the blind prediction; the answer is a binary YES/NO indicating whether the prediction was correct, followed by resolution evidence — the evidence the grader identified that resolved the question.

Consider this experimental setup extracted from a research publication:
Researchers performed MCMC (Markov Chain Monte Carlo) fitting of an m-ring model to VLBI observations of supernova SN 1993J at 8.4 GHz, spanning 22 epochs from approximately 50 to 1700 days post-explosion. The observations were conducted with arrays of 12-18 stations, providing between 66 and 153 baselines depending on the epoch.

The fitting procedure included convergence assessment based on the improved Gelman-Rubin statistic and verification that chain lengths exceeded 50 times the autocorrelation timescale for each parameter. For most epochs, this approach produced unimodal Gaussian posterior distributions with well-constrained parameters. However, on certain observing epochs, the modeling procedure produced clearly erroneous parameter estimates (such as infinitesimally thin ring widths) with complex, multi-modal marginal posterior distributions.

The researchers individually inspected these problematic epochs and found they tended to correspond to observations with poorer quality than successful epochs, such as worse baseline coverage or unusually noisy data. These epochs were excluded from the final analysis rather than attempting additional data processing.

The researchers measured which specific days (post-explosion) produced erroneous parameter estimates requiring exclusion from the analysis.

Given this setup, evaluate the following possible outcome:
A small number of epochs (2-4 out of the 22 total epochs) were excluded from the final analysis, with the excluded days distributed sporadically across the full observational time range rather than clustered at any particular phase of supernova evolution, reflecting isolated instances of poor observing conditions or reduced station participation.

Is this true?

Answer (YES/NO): NO